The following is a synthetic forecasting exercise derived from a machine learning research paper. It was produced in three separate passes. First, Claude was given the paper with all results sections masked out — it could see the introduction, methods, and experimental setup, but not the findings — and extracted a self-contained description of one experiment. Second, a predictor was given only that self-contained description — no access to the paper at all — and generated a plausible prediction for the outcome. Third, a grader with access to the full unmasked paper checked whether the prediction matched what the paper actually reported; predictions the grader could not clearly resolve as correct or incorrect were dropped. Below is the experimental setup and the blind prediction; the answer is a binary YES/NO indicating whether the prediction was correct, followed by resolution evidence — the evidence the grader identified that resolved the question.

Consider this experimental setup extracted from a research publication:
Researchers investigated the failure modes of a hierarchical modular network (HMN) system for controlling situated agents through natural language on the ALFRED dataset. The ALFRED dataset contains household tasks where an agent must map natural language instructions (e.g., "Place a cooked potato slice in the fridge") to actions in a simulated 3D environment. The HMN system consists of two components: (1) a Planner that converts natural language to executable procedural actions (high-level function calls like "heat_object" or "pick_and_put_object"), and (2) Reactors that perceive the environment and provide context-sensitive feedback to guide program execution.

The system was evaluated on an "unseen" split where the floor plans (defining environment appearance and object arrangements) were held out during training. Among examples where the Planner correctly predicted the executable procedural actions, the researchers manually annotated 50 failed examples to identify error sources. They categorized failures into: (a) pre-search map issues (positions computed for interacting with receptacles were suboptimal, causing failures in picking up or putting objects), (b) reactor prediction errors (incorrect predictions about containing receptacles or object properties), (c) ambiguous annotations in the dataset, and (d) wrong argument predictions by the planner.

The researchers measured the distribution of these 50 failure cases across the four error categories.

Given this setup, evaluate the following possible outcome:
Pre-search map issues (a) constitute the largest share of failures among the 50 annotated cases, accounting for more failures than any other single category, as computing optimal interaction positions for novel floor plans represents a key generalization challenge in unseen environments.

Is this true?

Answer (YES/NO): YES